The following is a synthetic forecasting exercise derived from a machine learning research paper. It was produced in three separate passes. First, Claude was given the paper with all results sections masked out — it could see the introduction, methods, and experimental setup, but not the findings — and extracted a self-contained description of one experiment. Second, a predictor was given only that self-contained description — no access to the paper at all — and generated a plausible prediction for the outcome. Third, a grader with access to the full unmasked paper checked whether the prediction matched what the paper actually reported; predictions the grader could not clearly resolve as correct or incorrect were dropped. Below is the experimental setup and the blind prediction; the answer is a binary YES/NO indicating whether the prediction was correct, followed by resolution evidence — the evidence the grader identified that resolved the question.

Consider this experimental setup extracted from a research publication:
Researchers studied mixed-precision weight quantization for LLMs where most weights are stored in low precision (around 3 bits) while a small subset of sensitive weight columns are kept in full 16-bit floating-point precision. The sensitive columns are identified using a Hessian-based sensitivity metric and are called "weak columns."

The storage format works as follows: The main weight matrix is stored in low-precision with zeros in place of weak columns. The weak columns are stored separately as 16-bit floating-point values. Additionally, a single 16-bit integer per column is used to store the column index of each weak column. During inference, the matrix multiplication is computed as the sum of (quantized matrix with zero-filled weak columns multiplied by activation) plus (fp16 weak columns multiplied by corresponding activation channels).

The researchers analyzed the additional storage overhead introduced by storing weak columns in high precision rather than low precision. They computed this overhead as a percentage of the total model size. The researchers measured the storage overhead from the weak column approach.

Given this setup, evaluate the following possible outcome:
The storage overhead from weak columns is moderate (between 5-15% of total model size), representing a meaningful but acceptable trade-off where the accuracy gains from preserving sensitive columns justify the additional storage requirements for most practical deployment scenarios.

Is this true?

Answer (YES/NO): NO